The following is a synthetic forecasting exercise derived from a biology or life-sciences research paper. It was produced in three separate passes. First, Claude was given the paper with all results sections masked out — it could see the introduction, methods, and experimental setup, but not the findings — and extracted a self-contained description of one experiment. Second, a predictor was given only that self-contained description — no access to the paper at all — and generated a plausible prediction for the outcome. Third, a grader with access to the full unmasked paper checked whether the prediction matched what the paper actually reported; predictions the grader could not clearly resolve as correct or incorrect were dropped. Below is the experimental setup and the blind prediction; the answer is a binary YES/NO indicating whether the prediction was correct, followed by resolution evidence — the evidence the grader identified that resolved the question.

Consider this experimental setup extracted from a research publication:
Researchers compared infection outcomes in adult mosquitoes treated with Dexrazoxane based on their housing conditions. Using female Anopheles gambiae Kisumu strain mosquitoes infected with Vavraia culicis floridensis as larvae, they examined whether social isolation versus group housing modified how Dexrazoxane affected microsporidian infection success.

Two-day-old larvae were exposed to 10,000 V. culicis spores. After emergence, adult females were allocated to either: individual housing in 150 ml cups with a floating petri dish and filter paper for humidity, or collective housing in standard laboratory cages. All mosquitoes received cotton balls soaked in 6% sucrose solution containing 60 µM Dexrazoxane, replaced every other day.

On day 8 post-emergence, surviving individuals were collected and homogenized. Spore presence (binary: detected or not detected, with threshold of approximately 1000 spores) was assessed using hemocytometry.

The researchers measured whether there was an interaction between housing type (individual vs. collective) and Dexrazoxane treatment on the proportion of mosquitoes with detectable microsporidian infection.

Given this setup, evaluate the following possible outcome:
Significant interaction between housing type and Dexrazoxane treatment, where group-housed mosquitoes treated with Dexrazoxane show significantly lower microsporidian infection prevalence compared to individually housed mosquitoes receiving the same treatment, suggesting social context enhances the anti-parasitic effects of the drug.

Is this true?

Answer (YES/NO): NO